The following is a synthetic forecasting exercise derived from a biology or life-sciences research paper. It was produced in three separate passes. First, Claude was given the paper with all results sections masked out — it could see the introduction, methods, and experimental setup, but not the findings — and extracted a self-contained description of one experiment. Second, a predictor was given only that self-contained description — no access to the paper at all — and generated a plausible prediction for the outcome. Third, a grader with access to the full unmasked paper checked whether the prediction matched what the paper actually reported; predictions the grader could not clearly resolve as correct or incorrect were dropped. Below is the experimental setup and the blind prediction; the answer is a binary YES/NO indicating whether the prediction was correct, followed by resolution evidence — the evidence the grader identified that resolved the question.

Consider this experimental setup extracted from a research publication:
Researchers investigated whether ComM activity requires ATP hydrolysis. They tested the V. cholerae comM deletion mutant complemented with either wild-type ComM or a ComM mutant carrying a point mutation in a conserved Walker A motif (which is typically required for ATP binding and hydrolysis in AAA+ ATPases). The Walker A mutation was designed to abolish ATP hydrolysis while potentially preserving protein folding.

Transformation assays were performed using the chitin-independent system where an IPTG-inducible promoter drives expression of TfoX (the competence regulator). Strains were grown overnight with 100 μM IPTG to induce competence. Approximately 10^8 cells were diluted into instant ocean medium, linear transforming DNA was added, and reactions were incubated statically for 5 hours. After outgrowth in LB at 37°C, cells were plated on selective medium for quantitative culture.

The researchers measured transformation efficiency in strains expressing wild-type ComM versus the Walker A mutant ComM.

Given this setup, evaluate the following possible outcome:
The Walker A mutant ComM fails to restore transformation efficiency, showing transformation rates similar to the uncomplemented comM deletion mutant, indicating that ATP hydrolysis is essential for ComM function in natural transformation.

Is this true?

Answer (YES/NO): YES